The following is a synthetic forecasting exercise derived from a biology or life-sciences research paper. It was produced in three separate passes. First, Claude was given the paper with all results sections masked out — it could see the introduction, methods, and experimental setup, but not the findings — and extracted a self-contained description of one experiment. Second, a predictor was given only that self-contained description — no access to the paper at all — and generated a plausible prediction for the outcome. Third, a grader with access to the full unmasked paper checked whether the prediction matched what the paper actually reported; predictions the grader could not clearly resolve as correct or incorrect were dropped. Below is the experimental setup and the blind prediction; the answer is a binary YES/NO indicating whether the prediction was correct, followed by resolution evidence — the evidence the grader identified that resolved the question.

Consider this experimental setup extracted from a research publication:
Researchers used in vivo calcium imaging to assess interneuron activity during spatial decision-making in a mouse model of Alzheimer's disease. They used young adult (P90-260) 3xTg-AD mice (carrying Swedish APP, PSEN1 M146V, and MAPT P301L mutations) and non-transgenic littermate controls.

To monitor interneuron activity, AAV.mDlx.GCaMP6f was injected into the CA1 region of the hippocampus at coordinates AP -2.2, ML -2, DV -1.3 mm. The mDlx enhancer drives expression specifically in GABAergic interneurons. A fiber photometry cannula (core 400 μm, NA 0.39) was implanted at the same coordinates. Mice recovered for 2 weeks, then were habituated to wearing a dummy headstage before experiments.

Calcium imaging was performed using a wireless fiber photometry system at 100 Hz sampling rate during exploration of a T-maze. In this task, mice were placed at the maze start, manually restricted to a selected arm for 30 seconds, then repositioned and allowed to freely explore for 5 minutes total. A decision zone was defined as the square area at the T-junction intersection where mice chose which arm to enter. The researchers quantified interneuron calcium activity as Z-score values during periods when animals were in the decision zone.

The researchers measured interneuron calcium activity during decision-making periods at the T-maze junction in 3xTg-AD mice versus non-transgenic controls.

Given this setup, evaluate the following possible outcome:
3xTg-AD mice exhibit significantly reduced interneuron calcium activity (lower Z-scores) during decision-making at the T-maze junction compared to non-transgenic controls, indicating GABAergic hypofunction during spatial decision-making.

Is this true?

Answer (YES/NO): NO